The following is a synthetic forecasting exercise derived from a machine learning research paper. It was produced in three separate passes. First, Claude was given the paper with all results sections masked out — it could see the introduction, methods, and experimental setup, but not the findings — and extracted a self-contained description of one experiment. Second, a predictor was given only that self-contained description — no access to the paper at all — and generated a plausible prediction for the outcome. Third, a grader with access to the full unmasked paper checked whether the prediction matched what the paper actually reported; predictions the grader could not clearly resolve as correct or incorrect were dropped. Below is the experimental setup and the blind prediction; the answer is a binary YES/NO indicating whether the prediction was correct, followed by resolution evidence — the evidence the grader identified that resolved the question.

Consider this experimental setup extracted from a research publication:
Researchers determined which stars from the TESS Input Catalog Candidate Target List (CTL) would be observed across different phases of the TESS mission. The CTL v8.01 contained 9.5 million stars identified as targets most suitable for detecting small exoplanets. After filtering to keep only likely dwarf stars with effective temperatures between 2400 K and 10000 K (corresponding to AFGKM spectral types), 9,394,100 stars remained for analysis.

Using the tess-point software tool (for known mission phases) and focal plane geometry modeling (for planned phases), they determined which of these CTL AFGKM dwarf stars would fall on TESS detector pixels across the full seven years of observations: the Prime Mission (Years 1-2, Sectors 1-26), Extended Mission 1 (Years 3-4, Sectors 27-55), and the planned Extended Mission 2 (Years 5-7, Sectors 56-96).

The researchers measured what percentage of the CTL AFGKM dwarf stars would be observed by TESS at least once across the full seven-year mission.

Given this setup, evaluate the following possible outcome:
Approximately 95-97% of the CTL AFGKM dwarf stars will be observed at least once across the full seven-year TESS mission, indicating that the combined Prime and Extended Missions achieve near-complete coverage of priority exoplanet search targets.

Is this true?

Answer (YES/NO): YES